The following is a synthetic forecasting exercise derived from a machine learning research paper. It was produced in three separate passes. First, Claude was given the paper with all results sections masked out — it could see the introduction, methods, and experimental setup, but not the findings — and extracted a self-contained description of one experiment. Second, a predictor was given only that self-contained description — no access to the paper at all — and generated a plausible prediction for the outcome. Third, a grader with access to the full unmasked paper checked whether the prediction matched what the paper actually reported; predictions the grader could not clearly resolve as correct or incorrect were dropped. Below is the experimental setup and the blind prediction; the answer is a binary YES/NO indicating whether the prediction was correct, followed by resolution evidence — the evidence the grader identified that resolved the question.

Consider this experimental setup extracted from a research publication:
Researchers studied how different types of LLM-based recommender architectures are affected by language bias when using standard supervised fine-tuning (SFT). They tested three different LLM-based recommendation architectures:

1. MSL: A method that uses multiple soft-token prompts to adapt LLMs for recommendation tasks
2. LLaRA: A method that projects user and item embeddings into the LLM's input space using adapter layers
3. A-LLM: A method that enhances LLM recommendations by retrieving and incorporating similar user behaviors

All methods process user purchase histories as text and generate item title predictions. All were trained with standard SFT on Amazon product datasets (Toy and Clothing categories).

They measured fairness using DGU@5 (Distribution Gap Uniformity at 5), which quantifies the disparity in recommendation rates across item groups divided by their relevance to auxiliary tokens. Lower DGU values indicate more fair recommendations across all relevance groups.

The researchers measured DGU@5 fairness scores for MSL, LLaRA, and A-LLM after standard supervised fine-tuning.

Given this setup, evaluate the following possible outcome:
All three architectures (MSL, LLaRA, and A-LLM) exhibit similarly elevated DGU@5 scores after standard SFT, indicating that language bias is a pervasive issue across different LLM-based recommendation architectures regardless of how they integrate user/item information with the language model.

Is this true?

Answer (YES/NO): NO